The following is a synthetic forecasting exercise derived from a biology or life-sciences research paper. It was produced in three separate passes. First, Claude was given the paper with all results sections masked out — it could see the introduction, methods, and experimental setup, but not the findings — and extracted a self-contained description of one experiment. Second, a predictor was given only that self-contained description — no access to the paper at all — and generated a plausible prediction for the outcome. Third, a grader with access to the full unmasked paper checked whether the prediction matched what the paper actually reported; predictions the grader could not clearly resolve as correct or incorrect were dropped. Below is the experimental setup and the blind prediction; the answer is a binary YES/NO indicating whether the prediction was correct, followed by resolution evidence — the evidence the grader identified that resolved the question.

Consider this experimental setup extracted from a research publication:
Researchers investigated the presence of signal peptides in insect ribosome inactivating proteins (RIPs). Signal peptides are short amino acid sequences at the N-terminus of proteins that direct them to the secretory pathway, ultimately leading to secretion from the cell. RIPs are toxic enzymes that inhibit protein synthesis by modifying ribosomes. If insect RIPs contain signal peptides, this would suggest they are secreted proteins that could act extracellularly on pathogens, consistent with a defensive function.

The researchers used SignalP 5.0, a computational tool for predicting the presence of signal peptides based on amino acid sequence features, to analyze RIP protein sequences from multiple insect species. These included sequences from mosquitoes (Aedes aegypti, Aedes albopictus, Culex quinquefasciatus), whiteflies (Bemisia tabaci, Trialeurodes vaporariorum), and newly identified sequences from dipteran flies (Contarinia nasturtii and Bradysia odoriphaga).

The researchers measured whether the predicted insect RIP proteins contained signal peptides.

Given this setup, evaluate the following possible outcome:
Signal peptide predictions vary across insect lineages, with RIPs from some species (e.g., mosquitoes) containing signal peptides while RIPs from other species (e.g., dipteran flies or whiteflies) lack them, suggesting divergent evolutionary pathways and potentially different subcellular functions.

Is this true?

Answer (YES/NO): NO